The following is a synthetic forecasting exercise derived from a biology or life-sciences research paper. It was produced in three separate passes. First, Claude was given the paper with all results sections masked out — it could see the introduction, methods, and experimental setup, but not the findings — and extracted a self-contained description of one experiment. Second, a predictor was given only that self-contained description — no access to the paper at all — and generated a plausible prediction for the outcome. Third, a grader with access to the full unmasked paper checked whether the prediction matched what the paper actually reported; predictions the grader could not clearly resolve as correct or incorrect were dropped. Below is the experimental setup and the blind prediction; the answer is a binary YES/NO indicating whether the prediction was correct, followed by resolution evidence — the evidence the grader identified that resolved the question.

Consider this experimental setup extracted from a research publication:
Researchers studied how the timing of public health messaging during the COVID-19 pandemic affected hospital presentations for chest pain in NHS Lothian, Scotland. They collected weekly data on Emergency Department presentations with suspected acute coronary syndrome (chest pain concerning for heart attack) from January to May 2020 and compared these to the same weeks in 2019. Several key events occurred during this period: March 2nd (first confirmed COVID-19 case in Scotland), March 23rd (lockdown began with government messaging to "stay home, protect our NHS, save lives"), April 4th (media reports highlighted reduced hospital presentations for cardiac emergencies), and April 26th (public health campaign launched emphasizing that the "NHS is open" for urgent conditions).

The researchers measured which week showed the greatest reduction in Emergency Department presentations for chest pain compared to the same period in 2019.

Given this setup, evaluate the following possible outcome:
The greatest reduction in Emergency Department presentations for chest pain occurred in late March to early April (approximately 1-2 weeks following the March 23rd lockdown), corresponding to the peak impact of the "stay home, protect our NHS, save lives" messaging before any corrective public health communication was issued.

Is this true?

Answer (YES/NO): NO